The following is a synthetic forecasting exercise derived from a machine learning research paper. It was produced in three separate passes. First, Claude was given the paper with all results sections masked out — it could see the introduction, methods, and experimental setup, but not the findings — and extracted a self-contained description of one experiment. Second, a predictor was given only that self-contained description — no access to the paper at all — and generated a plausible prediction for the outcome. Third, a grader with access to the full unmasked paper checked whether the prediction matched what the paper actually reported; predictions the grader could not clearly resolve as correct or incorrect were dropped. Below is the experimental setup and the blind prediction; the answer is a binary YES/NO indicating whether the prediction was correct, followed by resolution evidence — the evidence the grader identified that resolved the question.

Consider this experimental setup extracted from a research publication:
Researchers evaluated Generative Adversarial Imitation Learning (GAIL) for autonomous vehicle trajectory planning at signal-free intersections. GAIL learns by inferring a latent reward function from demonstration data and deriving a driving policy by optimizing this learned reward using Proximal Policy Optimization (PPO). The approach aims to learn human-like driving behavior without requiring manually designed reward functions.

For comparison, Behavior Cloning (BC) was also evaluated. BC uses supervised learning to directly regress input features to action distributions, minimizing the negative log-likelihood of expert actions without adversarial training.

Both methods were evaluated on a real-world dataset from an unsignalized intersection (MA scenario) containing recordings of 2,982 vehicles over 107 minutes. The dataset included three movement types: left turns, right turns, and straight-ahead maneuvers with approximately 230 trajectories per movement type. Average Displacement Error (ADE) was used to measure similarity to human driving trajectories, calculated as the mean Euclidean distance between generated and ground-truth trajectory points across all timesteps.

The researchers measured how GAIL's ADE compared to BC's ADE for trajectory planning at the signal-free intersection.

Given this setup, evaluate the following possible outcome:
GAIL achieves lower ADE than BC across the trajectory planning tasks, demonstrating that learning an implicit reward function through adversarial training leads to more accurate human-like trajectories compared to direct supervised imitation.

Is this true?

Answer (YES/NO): YES